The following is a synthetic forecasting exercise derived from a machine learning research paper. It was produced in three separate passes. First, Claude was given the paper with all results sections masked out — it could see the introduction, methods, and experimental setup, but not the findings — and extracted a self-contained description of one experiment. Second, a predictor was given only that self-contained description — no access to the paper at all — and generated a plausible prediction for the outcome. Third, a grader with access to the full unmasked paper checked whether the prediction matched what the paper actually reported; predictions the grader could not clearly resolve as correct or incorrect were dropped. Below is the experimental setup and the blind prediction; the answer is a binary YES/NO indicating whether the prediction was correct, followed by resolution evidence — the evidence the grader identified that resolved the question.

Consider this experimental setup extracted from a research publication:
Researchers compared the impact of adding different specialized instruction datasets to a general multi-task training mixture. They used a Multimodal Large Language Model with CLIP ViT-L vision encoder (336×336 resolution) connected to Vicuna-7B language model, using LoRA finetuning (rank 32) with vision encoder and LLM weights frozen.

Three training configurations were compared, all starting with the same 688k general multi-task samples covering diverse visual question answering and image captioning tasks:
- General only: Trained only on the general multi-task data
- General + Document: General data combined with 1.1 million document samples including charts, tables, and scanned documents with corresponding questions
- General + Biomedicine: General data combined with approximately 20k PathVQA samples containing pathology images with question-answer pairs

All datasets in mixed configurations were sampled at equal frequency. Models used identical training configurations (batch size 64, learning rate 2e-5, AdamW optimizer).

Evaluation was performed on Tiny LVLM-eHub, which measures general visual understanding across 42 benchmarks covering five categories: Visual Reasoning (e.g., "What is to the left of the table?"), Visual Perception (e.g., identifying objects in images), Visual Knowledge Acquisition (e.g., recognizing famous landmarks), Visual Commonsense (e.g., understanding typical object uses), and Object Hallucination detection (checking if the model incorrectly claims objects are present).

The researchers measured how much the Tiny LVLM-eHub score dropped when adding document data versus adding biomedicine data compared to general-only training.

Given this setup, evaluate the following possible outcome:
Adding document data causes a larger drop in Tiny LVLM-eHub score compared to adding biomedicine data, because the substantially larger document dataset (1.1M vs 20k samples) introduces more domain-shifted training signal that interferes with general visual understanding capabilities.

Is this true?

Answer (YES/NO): YES